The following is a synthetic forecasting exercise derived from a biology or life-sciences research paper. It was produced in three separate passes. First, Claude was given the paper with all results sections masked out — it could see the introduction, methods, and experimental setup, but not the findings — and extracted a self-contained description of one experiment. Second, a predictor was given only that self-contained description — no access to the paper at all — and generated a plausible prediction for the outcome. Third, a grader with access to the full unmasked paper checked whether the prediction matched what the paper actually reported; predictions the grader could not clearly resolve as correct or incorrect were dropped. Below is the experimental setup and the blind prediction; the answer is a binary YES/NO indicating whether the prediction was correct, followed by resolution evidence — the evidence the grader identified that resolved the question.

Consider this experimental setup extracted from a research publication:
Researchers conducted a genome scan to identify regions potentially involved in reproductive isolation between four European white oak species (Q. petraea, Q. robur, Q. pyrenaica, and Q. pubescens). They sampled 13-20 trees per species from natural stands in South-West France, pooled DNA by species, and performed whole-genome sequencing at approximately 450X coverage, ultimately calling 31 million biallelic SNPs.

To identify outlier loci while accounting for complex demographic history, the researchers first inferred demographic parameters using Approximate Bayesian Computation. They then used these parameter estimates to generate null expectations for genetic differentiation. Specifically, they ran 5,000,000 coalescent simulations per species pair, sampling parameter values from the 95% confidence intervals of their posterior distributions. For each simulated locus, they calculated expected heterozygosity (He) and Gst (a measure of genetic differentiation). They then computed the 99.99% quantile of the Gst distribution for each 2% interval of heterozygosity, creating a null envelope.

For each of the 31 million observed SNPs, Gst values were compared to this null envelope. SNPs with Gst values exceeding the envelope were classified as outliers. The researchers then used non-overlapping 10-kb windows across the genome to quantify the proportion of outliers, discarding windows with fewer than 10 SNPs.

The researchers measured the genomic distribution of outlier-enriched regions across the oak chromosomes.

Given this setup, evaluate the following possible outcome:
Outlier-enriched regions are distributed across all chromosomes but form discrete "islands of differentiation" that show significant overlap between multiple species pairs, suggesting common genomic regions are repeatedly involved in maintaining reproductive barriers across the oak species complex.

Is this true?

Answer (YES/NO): YES